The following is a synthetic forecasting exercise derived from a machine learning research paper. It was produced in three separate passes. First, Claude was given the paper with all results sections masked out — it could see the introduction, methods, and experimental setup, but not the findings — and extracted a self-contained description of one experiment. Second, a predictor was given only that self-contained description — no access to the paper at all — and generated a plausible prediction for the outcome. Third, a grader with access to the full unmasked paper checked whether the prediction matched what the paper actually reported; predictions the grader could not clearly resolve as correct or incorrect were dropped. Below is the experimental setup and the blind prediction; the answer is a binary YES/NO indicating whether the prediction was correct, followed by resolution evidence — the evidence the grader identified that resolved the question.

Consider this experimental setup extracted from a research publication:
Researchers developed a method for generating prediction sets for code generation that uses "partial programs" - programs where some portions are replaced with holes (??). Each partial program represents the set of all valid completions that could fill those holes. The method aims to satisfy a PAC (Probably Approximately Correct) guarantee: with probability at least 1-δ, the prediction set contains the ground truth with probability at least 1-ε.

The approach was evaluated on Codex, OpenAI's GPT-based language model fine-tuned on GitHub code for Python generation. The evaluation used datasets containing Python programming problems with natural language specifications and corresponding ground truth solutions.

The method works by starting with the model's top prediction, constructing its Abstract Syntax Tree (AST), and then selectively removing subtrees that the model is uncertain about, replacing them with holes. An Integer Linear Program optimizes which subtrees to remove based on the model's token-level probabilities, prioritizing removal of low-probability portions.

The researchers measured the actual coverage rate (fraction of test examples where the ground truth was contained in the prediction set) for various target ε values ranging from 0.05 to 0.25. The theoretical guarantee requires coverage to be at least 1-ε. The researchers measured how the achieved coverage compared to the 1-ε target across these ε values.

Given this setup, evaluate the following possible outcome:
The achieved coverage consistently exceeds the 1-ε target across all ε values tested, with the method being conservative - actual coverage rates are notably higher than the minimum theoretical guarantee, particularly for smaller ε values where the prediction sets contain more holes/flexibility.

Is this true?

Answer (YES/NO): NO